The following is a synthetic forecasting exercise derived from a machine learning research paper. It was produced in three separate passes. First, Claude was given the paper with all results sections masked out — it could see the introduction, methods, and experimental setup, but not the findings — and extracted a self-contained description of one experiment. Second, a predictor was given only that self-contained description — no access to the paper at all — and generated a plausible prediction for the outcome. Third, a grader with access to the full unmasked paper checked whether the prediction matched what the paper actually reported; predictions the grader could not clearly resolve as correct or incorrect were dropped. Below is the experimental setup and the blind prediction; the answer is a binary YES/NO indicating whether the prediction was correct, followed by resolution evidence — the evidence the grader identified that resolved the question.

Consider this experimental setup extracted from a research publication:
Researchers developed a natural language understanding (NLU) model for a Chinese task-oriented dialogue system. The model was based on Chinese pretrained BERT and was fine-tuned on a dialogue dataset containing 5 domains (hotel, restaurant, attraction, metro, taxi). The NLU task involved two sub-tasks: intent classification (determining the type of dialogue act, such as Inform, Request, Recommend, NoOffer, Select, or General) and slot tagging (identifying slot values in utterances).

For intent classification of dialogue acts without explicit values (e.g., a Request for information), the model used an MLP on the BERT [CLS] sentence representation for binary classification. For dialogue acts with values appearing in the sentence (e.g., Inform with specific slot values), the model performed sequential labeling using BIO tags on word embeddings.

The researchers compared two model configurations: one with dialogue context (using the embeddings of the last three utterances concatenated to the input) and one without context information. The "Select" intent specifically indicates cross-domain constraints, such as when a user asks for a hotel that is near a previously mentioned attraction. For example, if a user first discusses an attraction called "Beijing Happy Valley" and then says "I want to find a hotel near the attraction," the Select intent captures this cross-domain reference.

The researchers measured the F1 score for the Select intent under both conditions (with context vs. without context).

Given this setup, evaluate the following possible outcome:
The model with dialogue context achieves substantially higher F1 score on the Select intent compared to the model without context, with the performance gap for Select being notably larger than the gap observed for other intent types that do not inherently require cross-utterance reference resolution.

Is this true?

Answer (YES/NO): YES